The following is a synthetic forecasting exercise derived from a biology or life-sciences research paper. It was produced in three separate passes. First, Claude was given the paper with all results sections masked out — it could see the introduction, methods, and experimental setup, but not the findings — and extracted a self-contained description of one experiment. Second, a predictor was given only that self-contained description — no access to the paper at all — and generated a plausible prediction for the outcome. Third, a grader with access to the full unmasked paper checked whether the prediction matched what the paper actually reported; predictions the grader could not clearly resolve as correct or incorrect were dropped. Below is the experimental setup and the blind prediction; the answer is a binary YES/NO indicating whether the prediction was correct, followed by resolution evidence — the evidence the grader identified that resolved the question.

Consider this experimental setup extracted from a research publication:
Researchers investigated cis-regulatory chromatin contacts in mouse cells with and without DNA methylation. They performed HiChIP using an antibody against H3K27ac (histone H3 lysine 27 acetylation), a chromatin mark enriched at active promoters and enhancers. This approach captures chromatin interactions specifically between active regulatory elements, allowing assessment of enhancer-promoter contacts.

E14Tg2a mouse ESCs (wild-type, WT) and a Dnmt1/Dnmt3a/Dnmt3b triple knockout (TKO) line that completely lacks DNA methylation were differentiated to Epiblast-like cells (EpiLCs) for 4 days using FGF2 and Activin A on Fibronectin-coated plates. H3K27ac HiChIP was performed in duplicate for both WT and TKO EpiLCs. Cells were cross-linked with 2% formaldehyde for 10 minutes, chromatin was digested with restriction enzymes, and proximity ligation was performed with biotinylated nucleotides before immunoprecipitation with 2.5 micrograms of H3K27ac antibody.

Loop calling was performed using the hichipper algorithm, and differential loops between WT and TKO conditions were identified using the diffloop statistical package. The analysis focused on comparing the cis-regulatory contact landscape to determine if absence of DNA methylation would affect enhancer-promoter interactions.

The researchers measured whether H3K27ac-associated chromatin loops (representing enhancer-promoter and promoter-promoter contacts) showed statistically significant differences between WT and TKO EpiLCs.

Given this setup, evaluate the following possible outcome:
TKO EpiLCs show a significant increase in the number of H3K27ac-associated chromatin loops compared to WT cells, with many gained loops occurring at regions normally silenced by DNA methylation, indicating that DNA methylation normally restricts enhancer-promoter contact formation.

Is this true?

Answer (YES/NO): NO